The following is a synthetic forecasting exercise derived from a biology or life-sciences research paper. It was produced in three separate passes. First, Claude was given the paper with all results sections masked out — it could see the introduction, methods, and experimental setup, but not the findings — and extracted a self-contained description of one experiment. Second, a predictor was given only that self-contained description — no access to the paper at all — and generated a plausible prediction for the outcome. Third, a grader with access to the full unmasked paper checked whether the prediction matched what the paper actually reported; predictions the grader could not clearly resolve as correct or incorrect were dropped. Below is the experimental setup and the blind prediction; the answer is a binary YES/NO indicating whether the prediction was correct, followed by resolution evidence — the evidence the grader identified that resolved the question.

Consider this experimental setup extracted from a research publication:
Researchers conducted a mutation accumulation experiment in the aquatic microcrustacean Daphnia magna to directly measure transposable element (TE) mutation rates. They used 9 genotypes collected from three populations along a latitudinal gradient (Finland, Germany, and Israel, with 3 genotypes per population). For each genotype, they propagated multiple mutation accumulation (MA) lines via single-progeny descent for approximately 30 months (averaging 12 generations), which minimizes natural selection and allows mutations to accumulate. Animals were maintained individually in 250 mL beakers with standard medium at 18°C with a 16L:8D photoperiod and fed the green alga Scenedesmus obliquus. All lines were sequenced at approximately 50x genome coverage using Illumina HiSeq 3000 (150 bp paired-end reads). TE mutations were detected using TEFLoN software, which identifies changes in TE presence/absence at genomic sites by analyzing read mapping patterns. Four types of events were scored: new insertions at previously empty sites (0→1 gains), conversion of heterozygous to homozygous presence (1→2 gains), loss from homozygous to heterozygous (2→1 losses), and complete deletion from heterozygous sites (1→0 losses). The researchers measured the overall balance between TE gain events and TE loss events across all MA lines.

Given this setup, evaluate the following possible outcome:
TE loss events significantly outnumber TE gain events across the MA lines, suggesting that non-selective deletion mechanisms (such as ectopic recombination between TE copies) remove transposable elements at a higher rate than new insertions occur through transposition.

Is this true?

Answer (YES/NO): NO